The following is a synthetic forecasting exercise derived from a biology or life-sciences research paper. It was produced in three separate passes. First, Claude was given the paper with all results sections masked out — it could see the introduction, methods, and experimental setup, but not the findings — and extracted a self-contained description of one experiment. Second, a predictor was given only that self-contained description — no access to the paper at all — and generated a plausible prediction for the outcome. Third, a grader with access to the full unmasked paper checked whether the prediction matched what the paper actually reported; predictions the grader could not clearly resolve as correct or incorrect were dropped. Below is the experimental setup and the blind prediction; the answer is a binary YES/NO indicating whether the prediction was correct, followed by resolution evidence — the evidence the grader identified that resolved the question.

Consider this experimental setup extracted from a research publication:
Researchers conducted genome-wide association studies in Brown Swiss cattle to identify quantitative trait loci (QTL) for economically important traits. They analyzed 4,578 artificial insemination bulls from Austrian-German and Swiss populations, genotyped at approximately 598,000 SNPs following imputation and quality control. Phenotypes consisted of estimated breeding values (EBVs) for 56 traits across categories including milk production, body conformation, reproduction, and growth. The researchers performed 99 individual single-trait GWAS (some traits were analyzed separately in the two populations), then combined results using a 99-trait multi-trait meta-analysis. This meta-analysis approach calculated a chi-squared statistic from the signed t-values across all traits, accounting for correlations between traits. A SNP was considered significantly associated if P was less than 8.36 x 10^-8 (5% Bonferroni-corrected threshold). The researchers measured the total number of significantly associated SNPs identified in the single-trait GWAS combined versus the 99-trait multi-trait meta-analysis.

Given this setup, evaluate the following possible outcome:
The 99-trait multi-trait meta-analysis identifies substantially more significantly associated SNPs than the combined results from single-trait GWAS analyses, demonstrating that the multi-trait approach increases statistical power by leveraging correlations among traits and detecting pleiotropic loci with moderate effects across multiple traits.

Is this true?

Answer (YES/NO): NO